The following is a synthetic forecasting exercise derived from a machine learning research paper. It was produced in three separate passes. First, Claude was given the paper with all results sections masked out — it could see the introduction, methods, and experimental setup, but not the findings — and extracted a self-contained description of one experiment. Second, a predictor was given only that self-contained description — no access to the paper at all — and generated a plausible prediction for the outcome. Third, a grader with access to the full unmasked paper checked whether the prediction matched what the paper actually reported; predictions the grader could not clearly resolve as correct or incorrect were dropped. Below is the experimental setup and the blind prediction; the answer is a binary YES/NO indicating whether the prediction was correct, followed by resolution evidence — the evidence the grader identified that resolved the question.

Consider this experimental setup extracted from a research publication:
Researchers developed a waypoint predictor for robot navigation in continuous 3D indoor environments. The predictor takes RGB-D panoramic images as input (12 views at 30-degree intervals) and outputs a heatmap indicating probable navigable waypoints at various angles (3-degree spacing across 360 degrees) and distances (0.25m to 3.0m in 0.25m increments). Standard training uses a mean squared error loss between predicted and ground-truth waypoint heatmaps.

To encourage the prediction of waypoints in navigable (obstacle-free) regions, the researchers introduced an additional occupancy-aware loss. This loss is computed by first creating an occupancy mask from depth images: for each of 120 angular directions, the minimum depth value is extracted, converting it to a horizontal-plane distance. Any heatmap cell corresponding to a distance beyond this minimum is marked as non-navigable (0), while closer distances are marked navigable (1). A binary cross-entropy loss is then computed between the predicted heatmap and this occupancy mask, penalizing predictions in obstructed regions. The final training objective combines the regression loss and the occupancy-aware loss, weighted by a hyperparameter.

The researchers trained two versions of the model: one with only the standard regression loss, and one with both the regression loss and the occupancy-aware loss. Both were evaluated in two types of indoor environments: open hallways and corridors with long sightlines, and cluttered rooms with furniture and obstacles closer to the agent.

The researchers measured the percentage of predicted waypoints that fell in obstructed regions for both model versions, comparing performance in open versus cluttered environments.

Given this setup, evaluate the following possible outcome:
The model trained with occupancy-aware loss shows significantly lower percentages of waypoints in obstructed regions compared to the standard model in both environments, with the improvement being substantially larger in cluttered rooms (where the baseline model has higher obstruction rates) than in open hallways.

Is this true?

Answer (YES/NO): NO